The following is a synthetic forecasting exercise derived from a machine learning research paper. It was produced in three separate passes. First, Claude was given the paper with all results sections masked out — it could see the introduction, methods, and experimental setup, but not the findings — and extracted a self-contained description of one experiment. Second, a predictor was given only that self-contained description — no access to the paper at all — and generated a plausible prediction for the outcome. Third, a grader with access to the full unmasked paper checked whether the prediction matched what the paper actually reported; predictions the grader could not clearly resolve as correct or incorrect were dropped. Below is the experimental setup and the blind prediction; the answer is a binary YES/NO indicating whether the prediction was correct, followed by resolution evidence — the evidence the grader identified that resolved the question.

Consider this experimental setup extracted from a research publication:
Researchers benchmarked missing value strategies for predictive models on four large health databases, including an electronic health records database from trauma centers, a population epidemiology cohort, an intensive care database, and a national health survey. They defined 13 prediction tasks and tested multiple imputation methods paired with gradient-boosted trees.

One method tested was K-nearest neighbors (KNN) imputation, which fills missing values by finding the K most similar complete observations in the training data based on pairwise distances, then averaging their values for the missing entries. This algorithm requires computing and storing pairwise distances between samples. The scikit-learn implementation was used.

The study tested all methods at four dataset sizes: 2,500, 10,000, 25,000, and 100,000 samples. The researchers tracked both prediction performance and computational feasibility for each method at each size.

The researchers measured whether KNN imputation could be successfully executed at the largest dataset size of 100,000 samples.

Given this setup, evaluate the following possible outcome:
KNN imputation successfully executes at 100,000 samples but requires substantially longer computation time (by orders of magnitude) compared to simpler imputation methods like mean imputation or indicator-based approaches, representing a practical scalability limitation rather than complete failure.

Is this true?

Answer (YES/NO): NO